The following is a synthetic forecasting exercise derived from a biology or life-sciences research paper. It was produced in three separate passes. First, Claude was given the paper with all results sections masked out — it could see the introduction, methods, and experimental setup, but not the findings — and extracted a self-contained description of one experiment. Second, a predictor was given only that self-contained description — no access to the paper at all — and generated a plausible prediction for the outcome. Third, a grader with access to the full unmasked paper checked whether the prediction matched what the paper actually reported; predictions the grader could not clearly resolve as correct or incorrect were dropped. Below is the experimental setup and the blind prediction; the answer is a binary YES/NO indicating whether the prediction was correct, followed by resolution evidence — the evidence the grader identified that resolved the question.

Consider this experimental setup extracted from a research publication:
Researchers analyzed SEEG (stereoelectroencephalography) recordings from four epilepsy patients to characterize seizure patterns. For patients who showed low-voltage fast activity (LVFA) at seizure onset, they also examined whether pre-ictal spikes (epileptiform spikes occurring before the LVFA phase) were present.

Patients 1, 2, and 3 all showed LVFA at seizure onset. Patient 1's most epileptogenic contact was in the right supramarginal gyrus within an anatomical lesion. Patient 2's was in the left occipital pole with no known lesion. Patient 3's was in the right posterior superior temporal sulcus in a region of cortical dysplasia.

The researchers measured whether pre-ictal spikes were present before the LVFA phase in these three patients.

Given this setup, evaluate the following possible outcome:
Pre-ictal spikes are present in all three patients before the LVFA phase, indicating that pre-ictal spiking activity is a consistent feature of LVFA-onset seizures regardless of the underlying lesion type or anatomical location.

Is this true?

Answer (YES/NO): NO